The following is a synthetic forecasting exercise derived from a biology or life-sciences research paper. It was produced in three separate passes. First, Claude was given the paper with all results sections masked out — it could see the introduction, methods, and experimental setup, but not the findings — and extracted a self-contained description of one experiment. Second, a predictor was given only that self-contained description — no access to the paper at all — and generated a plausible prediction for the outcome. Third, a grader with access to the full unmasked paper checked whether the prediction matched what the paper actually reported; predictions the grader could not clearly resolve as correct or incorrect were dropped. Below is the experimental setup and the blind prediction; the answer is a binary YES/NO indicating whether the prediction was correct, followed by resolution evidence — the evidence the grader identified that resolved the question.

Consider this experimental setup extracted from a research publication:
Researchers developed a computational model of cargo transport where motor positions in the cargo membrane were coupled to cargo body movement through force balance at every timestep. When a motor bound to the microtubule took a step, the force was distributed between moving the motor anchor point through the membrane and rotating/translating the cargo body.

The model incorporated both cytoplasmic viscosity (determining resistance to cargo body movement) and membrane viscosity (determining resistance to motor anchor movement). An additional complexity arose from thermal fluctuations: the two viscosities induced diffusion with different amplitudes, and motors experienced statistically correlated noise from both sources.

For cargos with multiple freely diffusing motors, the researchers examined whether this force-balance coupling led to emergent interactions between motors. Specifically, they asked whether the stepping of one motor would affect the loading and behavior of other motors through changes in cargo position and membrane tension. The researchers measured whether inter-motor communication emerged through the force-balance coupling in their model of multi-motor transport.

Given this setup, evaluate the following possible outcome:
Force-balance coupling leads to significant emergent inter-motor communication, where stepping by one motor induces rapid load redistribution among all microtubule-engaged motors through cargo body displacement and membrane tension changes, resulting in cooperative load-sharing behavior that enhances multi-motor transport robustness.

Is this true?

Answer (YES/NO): NO